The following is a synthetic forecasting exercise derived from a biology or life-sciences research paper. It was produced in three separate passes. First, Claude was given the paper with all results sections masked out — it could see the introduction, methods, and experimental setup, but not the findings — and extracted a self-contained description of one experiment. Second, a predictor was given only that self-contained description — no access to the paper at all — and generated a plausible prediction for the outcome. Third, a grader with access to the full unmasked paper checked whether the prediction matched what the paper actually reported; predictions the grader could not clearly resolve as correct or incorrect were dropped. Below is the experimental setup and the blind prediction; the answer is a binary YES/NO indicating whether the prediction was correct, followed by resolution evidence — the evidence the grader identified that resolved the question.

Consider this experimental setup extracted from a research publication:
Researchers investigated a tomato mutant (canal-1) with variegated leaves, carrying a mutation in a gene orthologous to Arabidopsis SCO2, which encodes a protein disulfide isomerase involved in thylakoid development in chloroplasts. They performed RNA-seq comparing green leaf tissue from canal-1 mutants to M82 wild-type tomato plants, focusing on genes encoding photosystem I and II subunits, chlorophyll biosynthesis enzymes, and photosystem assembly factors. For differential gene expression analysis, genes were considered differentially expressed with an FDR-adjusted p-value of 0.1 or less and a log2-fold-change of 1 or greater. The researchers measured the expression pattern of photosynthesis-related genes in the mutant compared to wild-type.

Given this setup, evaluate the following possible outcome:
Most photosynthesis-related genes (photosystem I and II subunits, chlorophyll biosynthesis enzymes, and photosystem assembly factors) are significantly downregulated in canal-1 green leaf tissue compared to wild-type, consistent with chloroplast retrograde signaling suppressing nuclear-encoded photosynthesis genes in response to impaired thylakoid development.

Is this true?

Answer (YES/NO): NO